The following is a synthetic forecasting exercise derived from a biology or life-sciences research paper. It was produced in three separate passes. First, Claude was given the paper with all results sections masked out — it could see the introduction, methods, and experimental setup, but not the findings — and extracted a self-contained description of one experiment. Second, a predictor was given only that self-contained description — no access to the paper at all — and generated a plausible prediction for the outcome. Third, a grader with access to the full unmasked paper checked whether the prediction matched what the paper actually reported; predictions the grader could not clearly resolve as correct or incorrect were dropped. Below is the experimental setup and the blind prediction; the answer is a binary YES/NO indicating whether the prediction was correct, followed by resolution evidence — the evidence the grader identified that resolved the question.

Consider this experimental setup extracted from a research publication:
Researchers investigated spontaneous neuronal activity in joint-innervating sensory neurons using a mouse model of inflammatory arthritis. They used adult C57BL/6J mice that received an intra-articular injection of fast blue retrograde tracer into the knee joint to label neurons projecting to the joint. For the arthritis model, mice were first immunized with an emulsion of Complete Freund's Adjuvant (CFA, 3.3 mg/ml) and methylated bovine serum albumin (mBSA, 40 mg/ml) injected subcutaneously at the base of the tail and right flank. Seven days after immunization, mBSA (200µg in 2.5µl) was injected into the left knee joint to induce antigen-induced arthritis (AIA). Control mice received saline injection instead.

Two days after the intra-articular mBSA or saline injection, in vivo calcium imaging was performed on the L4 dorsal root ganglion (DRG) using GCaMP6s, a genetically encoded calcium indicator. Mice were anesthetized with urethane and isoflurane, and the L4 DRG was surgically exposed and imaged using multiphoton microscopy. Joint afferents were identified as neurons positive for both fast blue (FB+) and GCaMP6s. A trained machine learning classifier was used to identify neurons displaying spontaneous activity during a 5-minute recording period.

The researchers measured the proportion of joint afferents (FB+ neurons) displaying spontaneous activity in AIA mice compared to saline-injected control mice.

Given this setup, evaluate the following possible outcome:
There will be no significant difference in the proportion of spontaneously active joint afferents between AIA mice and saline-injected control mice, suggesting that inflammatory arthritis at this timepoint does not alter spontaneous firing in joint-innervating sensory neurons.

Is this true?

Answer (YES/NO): NO